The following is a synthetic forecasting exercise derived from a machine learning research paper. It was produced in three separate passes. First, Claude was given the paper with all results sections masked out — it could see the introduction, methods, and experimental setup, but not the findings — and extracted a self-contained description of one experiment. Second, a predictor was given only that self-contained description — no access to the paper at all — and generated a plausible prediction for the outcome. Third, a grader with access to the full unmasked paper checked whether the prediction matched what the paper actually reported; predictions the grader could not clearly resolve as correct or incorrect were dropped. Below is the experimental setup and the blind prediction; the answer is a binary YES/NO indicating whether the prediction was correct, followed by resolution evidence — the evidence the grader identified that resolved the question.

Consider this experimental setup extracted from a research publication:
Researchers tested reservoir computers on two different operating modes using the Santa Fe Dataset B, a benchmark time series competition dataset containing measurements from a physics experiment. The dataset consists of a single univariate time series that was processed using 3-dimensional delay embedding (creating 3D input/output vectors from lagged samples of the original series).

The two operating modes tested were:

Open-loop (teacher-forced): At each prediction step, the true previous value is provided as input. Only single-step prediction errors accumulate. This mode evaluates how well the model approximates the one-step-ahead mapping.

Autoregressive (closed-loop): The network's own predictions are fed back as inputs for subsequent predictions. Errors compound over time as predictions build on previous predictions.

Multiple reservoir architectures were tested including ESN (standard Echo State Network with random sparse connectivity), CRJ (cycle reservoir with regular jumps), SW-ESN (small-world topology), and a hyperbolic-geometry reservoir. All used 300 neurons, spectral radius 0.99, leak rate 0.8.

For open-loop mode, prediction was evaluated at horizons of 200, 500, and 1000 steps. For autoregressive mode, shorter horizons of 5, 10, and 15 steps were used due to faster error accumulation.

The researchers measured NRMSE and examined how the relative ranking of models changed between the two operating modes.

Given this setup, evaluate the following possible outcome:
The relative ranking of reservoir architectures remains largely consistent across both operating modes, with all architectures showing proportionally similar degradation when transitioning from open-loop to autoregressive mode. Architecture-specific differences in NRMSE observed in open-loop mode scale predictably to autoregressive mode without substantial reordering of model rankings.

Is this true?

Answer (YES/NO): NO